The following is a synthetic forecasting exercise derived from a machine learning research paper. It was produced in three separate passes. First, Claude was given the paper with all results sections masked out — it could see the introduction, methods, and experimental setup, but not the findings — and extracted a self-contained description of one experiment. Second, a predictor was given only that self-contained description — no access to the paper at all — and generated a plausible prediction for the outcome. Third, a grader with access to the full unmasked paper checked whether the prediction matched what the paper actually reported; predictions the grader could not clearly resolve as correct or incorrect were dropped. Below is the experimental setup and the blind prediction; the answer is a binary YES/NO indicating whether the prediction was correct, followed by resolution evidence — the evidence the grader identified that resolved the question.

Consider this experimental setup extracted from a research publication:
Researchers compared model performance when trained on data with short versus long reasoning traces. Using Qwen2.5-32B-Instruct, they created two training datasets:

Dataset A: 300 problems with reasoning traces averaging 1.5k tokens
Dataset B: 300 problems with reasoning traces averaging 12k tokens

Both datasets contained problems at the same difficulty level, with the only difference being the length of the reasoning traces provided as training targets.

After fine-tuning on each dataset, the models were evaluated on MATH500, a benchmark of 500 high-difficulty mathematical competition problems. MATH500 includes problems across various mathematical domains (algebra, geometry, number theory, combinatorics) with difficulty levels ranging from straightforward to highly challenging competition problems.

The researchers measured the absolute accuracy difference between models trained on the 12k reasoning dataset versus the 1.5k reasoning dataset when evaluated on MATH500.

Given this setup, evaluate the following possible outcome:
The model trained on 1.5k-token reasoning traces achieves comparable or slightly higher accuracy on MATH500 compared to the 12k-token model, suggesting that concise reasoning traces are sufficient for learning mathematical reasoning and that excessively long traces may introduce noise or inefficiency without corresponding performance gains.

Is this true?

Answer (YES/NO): NO